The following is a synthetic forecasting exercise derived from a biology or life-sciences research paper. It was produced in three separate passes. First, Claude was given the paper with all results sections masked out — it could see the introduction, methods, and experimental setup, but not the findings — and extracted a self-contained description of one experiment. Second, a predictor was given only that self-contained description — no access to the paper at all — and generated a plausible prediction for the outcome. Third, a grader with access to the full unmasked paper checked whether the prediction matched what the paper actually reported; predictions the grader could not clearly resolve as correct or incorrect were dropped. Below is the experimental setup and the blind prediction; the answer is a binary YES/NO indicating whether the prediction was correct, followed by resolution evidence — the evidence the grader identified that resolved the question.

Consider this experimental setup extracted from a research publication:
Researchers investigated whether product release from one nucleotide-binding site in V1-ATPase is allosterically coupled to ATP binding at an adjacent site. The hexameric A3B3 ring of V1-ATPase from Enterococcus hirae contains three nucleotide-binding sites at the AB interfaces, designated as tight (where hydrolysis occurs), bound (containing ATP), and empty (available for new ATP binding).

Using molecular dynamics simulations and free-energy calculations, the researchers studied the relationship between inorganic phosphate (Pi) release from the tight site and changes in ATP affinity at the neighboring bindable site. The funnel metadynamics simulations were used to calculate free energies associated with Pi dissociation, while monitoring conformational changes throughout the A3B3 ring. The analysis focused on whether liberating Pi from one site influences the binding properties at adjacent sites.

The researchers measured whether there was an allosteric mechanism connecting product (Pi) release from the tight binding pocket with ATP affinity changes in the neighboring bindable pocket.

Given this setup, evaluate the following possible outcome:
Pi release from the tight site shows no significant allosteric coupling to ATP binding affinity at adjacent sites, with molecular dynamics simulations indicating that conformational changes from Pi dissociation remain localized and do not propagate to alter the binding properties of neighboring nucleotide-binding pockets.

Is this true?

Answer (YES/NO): NO